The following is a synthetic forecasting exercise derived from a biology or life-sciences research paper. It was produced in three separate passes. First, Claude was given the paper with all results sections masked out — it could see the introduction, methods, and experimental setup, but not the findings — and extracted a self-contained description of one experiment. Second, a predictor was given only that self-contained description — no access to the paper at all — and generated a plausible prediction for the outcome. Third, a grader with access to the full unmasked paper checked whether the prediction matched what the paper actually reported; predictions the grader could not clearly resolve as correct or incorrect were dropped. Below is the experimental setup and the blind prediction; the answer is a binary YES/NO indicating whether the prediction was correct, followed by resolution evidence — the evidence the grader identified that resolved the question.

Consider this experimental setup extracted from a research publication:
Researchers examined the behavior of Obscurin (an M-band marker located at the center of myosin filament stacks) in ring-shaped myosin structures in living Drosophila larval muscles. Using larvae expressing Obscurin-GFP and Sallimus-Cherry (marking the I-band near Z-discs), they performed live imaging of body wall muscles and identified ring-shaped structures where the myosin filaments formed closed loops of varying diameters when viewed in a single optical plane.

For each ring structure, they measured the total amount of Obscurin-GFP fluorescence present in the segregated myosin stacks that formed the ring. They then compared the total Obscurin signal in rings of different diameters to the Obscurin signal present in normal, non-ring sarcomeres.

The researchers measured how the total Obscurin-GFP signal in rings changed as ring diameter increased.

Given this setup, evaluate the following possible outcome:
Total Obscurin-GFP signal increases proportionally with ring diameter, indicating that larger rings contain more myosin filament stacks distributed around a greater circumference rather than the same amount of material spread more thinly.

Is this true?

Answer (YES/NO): NO